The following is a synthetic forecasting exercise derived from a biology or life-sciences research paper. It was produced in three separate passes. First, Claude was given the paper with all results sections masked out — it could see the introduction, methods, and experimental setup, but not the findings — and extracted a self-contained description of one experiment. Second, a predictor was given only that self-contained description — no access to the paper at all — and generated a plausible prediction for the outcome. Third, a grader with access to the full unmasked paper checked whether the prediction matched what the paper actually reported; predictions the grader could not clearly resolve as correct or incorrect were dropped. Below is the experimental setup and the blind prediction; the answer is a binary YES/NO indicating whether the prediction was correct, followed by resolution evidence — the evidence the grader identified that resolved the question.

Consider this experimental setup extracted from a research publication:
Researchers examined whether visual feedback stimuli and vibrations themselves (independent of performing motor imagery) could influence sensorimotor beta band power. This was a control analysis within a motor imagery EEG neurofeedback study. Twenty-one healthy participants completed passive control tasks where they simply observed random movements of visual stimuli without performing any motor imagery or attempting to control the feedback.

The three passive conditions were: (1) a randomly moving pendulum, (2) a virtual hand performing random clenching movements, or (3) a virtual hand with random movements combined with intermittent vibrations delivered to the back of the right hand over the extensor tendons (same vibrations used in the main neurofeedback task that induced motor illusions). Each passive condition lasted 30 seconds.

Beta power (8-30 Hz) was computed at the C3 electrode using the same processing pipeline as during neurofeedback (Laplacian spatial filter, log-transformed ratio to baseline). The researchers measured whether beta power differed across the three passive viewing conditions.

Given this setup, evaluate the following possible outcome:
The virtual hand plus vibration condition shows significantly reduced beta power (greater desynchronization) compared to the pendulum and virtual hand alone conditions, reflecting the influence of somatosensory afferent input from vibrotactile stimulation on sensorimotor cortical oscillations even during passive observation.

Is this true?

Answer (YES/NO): YES